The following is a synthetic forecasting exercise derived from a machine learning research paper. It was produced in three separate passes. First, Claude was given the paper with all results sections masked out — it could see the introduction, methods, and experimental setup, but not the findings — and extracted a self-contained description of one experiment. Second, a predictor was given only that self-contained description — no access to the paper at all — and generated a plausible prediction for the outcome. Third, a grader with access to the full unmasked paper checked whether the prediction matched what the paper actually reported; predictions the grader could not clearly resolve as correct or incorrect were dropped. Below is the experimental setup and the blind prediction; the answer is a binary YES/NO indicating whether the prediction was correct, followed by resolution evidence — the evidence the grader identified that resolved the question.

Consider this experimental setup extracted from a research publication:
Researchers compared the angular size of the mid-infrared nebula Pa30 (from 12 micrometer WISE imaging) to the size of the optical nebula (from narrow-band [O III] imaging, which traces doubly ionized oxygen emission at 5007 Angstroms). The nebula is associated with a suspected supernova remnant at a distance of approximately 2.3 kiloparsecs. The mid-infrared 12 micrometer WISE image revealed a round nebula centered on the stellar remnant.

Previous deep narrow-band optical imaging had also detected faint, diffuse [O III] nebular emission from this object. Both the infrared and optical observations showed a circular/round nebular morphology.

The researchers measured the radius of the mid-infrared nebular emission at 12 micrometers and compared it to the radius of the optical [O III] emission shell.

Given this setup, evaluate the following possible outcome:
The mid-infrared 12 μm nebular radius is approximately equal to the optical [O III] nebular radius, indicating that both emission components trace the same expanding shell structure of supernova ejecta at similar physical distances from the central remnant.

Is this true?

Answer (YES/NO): YES